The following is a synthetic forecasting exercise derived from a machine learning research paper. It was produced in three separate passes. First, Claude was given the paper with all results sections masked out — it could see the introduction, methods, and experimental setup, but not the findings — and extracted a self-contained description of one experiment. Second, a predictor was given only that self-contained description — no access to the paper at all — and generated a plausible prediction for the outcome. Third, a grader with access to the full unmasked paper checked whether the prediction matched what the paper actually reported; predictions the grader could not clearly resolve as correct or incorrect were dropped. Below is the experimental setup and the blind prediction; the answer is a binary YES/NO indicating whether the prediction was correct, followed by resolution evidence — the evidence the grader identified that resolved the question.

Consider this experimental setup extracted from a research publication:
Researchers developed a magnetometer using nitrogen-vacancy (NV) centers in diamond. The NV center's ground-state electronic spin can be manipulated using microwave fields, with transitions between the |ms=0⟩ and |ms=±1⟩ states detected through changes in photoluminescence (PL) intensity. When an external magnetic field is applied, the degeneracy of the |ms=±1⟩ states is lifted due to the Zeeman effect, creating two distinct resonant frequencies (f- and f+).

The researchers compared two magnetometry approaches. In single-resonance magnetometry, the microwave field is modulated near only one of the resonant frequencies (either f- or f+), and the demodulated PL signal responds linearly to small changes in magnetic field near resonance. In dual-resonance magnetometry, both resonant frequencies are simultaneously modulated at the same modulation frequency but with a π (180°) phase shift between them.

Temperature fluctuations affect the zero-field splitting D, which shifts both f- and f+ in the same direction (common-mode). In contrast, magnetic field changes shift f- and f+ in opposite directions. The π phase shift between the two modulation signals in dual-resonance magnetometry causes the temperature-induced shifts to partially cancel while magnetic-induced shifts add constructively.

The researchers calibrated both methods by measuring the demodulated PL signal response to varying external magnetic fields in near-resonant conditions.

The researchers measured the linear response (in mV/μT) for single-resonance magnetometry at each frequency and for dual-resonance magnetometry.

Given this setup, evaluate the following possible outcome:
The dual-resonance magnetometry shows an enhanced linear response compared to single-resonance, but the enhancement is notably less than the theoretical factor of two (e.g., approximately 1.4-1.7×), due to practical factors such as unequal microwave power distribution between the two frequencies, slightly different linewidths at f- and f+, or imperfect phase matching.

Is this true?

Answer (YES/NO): YES